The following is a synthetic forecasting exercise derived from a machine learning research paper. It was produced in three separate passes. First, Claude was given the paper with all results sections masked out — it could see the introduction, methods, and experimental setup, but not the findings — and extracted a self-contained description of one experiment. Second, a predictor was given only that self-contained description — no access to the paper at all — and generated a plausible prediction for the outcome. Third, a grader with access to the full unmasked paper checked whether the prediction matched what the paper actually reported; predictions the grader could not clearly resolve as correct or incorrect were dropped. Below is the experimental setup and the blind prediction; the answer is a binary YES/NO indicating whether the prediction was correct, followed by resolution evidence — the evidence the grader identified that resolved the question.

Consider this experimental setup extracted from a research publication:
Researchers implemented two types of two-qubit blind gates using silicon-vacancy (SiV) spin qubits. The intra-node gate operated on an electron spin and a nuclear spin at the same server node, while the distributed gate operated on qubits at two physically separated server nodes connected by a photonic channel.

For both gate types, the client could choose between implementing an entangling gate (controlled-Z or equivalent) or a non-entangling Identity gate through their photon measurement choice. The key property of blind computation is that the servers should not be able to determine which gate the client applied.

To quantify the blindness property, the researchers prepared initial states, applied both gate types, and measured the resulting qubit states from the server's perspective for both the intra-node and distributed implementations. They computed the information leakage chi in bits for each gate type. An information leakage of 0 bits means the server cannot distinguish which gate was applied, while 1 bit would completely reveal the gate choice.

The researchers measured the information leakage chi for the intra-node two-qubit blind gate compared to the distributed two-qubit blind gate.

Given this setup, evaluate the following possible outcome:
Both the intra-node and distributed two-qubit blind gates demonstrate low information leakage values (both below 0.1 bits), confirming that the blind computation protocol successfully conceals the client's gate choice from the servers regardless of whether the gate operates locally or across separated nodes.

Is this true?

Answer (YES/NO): NO